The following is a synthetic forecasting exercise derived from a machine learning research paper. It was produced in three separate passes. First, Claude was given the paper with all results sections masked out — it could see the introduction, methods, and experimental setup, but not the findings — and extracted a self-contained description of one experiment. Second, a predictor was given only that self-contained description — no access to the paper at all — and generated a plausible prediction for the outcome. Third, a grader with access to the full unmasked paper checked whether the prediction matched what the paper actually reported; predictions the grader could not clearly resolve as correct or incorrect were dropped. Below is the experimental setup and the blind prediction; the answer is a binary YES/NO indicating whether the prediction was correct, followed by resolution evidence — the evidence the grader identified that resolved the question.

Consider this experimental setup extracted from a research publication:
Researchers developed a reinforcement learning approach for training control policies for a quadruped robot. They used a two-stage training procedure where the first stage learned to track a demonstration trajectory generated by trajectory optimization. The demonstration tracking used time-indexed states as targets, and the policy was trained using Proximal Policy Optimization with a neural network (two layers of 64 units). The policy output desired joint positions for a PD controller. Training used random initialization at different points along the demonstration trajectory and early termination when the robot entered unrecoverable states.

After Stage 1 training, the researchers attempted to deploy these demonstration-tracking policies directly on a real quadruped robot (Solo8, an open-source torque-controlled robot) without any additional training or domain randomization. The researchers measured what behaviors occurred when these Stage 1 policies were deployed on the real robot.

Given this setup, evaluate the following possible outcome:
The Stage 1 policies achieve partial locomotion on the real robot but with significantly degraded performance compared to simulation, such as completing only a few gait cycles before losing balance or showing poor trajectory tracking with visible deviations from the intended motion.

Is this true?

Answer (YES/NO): NO